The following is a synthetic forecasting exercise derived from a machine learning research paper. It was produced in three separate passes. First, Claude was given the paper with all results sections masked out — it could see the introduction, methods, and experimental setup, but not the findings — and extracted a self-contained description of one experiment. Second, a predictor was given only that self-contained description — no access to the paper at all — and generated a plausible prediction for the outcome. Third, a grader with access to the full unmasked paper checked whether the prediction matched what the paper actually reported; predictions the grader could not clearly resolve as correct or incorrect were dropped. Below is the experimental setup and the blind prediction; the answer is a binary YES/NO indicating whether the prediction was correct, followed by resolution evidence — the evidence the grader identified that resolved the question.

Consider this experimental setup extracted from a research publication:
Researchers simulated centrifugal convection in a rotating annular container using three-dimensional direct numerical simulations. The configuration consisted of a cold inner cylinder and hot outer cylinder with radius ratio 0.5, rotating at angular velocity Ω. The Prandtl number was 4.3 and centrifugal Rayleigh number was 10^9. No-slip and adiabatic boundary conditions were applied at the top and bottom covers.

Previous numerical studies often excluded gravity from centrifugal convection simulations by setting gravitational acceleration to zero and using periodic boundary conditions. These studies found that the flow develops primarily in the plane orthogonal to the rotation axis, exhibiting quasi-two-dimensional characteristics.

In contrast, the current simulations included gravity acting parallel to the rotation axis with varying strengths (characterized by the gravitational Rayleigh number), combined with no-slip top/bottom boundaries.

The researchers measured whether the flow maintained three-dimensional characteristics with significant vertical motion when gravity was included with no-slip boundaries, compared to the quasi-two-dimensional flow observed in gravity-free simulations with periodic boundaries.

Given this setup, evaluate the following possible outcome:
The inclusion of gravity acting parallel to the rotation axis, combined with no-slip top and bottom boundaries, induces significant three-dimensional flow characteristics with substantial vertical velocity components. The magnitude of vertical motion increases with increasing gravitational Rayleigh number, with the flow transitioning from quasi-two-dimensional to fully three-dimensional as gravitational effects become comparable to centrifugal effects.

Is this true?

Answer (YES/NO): NO